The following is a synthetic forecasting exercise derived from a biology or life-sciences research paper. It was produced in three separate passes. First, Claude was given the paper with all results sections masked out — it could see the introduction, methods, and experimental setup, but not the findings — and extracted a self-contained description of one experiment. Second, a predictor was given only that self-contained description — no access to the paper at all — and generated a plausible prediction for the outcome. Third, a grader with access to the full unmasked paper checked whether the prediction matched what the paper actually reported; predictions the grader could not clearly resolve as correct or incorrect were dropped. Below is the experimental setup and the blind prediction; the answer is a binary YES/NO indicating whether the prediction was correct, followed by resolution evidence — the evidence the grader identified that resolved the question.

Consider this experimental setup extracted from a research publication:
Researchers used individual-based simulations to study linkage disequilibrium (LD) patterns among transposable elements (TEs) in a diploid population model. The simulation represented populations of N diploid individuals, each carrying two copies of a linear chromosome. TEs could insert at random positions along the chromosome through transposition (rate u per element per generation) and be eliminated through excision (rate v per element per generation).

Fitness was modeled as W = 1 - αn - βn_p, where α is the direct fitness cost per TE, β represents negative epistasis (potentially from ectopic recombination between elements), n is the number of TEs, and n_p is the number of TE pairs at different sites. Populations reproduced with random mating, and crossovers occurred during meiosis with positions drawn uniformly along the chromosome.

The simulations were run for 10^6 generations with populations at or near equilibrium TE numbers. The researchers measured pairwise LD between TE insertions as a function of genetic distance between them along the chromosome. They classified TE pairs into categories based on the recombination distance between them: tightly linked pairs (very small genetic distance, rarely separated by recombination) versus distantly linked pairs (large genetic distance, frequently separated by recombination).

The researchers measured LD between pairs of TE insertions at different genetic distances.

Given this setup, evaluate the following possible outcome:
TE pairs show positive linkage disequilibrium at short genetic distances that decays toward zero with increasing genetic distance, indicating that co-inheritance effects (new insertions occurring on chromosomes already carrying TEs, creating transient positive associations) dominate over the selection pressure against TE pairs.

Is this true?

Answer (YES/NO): NO